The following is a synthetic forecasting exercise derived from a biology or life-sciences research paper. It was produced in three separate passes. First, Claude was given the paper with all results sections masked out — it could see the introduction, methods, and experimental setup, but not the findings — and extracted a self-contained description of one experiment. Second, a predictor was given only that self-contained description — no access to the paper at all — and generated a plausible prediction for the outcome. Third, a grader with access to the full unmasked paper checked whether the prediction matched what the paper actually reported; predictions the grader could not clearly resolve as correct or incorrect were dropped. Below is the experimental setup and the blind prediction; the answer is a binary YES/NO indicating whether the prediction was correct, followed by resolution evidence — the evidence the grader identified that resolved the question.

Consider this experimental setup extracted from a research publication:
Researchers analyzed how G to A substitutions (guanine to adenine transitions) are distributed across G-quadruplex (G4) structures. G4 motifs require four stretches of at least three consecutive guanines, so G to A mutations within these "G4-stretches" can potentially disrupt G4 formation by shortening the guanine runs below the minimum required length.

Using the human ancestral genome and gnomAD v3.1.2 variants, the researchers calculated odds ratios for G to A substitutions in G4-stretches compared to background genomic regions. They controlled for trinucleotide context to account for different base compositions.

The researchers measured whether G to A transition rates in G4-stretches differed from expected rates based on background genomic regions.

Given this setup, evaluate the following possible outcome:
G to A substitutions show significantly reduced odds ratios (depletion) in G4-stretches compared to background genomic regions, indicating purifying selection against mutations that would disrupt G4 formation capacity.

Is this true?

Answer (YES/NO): NO